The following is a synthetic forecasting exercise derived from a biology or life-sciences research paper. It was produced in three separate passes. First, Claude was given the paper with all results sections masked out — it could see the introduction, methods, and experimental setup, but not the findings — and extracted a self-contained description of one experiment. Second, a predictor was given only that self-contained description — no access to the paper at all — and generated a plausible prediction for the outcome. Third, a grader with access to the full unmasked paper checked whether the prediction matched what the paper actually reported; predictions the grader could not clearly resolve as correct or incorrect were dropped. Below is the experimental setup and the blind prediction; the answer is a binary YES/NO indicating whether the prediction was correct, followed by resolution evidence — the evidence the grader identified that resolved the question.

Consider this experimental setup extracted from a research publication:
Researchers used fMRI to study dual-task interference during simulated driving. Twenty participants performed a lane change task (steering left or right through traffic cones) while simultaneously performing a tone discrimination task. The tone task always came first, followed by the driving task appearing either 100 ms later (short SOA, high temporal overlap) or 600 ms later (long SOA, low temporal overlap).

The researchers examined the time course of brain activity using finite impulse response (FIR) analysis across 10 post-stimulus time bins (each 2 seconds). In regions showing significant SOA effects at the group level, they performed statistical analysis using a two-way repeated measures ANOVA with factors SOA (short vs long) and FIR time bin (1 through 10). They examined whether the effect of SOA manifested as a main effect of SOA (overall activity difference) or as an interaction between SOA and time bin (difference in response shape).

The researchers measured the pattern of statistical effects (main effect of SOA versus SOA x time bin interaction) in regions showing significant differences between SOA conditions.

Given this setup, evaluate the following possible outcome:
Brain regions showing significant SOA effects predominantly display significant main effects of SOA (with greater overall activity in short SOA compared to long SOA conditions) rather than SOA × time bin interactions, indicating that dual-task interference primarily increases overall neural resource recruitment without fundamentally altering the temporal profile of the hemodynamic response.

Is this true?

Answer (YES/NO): NO